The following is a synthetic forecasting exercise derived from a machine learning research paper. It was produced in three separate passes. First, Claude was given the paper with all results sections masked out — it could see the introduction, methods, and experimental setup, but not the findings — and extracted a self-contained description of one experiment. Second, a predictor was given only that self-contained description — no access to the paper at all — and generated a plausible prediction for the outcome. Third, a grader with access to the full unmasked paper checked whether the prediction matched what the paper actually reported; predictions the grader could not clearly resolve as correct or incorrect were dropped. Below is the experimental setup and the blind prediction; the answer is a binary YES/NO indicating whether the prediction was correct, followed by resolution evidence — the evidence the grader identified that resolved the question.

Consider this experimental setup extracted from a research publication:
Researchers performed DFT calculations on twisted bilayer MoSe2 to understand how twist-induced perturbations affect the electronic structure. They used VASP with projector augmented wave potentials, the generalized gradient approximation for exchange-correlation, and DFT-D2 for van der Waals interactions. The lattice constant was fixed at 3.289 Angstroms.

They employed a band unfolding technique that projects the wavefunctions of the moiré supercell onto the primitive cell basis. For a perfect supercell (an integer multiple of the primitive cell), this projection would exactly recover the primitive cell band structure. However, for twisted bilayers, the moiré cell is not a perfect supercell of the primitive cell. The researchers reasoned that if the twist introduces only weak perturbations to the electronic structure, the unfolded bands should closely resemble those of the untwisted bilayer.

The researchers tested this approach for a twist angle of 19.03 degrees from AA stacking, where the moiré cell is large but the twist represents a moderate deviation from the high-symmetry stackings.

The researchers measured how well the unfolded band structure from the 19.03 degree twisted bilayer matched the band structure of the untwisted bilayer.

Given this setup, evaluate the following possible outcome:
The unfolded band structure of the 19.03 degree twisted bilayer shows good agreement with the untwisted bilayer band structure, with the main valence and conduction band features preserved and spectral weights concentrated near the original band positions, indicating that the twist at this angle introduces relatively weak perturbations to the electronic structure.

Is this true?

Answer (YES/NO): YES